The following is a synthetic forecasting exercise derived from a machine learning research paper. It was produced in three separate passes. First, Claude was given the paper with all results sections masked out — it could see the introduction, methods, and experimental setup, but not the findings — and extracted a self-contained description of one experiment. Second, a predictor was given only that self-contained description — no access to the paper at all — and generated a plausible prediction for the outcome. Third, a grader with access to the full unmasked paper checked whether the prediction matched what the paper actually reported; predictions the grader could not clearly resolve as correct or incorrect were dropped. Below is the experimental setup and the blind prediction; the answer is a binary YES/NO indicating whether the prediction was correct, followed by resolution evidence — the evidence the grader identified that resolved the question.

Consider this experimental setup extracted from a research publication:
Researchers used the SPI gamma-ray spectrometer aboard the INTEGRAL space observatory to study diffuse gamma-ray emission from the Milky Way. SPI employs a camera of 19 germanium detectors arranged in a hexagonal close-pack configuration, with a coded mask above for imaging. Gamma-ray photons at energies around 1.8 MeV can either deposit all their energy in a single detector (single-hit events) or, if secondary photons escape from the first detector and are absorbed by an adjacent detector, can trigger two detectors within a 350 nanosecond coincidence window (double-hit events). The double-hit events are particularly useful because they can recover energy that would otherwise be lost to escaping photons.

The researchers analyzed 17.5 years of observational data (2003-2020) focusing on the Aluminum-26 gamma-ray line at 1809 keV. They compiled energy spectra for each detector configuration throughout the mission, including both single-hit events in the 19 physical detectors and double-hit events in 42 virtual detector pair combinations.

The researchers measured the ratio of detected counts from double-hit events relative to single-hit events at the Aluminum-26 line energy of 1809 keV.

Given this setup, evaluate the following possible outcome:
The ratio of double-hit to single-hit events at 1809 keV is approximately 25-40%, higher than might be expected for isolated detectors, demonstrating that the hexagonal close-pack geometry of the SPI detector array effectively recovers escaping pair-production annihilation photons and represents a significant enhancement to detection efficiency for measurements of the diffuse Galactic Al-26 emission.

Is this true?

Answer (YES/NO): NO